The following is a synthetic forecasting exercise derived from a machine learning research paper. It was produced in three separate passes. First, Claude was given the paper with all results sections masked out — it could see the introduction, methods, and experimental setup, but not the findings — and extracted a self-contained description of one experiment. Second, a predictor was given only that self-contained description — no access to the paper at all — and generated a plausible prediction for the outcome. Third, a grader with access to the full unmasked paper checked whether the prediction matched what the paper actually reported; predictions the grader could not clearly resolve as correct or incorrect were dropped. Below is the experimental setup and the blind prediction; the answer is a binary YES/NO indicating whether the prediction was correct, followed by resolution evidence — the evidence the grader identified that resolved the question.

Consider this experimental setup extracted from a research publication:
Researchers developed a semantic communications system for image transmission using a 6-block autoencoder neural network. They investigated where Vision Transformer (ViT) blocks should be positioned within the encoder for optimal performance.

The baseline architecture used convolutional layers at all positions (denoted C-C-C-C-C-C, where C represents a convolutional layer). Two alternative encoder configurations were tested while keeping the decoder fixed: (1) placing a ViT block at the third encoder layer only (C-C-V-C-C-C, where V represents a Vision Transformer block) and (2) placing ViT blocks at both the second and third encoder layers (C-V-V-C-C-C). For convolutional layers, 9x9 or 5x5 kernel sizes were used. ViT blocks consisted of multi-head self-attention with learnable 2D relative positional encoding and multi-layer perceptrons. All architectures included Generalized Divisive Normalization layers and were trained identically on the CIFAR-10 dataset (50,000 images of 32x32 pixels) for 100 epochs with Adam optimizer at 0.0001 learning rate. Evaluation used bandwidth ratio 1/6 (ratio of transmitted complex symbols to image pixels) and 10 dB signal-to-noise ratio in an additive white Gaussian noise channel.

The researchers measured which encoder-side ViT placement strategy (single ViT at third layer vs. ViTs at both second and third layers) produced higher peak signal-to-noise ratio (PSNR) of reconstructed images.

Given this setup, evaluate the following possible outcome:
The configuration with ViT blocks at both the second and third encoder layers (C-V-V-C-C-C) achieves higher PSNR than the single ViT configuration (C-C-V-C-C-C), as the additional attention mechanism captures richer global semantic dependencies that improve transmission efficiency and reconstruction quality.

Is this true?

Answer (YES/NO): NO